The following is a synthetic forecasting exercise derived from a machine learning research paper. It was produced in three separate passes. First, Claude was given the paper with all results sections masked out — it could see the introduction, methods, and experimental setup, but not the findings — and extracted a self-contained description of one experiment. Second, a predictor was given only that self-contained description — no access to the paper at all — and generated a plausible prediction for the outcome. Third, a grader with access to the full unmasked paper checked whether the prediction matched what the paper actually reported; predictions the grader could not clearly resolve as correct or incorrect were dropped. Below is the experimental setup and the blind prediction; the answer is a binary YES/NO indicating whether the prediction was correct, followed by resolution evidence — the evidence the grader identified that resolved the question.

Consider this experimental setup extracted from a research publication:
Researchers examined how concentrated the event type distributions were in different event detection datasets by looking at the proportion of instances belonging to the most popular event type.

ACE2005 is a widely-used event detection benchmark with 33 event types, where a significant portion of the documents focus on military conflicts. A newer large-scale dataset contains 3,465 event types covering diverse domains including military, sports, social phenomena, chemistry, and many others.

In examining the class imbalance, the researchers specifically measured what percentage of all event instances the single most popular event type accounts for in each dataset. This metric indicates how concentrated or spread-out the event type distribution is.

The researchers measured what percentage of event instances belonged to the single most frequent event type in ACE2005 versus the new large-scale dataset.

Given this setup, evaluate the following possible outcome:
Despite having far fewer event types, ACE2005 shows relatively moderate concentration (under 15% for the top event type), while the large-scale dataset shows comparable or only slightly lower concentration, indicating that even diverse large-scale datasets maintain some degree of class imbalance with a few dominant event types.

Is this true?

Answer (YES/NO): NO